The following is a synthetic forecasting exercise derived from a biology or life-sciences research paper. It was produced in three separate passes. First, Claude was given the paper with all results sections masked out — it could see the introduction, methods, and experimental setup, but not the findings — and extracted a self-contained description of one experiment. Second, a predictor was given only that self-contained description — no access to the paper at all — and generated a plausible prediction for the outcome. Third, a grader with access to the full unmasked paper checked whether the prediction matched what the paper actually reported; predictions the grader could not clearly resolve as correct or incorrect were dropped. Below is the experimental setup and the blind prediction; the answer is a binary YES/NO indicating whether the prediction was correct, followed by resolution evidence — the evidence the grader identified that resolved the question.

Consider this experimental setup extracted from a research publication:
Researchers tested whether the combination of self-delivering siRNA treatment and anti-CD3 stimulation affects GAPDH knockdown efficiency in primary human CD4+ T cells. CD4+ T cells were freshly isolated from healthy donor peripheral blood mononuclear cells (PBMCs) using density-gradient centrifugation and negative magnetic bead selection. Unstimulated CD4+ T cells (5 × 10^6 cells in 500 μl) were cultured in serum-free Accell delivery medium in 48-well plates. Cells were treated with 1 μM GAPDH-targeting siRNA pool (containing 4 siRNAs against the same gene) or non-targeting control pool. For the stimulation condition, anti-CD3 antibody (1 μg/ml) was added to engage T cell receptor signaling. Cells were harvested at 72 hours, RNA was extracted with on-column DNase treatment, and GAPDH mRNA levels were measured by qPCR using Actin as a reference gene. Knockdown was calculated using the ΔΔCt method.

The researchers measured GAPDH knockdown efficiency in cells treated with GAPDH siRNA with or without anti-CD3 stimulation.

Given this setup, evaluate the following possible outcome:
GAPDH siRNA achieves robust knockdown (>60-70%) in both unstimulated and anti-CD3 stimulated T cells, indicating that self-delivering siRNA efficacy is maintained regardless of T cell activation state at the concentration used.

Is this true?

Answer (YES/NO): NO